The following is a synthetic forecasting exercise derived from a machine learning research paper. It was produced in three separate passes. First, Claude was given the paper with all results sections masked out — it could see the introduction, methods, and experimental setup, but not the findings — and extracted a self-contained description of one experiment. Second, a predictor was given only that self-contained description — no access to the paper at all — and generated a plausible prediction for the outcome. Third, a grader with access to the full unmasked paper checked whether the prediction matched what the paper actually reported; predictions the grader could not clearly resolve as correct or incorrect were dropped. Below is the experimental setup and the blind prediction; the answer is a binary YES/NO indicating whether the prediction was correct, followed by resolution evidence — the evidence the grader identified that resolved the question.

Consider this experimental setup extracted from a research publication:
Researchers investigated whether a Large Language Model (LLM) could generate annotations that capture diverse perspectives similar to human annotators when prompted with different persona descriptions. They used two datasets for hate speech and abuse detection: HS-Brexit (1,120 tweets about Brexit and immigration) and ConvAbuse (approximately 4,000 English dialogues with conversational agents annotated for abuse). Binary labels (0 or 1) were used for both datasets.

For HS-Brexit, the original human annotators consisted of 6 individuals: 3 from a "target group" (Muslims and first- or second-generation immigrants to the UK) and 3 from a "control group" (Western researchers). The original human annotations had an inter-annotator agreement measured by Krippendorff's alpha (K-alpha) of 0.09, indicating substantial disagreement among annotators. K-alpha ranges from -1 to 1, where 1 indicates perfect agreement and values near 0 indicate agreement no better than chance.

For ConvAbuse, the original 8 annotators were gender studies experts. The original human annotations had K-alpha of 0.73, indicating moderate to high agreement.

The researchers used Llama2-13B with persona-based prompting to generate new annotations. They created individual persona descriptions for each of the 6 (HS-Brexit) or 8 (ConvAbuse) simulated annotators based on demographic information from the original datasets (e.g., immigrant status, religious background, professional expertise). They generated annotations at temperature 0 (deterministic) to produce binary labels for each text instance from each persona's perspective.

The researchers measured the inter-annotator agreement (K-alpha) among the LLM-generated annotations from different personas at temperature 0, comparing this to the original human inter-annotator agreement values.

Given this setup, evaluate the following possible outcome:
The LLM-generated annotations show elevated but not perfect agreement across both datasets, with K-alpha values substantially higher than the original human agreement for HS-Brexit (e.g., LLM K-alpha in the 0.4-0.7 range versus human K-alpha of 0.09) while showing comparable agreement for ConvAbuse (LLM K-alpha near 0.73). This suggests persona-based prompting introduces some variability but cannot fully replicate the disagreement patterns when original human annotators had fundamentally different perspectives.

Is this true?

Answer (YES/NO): NO